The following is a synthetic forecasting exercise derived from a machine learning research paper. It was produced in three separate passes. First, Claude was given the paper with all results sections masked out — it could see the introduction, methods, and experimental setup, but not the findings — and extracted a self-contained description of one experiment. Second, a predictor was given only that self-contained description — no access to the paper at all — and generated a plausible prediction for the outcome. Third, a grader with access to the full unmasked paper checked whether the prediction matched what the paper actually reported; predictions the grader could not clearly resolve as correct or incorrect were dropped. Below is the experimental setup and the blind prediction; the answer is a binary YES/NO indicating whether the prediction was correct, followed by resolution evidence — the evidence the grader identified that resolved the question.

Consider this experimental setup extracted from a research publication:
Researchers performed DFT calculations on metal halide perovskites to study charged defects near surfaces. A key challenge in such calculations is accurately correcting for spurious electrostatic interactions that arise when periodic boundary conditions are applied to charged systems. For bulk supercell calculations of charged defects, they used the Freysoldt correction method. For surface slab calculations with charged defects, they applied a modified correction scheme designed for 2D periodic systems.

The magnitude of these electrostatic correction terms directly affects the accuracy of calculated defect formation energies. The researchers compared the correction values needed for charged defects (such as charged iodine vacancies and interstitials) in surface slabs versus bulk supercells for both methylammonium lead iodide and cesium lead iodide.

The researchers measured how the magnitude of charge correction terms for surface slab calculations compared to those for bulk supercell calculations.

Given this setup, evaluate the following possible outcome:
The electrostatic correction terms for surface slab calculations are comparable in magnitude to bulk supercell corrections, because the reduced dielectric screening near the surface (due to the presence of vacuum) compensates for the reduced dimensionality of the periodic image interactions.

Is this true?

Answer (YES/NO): NO